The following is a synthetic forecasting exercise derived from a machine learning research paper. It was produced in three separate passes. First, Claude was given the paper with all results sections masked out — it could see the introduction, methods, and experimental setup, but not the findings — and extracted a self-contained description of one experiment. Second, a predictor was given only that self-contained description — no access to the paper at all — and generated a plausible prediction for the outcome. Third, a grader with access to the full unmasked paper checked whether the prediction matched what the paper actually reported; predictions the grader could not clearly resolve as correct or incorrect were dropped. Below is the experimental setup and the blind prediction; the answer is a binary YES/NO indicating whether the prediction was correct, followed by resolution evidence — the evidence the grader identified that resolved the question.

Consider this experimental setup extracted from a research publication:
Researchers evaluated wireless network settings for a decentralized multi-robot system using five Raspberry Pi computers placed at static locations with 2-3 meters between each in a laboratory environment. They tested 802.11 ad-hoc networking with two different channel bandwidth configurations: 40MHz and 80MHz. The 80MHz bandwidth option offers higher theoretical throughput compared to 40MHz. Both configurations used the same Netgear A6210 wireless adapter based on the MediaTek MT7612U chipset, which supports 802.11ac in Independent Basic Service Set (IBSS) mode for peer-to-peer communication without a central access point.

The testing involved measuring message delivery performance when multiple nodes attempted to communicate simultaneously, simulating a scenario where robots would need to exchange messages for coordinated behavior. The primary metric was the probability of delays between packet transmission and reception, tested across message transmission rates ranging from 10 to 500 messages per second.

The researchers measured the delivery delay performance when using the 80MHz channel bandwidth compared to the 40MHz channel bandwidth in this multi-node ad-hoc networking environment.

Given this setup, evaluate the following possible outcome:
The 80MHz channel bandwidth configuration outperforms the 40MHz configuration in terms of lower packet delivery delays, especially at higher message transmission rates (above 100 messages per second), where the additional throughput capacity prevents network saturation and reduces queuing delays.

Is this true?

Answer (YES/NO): NO